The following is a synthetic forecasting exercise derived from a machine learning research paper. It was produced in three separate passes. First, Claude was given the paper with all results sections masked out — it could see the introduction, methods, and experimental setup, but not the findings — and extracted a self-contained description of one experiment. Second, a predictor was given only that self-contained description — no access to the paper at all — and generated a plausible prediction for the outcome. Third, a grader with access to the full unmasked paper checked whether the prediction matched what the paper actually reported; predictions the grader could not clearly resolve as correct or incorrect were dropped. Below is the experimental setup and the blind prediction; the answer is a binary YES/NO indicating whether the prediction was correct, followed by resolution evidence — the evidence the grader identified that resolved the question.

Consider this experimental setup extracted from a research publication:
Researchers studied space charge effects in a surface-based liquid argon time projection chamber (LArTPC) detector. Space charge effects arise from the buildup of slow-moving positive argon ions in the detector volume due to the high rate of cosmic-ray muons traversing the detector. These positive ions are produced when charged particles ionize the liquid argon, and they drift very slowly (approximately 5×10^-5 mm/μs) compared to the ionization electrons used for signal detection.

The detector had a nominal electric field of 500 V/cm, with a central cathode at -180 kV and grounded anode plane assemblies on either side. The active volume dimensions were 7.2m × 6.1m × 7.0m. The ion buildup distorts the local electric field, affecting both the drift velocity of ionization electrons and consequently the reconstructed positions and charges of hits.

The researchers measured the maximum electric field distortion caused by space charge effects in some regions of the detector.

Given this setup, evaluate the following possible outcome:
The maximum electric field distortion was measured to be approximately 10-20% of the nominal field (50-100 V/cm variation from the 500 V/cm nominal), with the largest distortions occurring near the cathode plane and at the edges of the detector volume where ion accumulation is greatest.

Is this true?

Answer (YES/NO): NO